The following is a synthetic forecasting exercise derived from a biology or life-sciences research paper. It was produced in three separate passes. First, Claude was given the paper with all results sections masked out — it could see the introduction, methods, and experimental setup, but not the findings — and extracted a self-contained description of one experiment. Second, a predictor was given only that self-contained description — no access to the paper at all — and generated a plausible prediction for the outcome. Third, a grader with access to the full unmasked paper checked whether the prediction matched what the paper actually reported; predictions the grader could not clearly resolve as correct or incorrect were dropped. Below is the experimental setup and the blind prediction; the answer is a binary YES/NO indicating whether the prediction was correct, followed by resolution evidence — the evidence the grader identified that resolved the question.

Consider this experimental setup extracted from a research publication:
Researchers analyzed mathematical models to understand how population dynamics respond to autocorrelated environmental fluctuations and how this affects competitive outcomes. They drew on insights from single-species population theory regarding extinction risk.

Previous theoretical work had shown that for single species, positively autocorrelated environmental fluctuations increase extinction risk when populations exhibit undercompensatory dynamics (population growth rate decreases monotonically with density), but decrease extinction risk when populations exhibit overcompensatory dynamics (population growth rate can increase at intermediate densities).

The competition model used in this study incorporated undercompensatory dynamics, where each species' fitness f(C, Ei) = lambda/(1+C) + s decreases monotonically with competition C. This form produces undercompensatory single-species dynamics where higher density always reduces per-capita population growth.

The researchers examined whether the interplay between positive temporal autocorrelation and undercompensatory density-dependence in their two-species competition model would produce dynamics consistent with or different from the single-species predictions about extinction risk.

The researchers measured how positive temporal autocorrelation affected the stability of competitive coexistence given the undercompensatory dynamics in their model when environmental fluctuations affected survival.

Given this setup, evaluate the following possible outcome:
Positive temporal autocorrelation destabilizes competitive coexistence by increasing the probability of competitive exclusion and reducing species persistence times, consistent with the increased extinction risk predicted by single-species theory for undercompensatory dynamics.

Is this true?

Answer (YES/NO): YES